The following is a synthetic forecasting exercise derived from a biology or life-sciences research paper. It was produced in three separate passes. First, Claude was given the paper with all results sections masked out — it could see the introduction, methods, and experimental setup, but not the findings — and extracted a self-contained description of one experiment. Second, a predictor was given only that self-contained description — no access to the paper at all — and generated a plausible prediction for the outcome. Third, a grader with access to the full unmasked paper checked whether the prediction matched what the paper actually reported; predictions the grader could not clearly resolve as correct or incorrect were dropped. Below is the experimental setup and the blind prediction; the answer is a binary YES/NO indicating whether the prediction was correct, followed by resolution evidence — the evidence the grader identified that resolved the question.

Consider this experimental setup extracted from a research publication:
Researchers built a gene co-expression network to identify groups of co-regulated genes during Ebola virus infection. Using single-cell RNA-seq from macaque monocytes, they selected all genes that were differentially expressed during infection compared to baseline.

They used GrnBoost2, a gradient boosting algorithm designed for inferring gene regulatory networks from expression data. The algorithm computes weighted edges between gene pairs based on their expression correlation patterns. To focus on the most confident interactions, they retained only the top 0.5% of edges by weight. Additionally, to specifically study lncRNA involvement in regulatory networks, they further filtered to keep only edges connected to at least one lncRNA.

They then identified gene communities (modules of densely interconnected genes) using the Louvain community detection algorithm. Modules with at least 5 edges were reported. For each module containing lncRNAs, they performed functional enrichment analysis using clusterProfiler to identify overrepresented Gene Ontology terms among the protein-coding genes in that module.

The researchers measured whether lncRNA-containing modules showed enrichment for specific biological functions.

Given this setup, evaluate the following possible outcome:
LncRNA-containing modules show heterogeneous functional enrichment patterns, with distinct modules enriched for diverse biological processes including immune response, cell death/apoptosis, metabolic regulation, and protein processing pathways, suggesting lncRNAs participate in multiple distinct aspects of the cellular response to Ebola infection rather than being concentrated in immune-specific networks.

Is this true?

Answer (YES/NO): NO